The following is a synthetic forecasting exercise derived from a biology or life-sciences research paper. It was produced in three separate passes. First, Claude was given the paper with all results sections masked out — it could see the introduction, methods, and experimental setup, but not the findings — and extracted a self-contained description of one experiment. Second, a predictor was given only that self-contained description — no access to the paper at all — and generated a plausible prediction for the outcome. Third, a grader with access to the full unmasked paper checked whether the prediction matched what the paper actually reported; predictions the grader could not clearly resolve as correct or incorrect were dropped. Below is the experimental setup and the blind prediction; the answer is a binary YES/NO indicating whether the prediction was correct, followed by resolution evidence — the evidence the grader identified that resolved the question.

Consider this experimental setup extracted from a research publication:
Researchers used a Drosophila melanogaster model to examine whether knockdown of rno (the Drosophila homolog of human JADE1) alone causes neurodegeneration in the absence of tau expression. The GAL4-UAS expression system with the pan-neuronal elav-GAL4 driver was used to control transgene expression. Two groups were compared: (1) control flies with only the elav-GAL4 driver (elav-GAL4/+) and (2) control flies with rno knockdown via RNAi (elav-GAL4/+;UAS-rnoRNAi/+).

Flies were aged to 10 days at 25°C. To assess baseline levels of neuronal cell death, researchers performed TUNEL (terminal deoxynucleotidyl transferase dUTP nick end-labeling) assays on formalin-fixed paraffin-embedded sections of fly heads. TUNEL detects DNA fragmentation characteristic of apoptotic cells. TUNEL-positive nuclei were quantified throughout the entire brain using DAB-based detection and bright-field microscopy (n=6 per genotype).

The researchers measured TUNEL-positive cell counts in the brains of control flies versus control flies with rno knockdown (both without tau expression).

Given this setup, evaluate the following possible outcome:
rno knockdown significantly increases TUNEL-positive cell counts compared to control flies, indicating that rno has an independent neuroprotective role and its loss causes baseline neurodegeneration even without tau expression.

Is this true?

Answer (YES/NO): NO